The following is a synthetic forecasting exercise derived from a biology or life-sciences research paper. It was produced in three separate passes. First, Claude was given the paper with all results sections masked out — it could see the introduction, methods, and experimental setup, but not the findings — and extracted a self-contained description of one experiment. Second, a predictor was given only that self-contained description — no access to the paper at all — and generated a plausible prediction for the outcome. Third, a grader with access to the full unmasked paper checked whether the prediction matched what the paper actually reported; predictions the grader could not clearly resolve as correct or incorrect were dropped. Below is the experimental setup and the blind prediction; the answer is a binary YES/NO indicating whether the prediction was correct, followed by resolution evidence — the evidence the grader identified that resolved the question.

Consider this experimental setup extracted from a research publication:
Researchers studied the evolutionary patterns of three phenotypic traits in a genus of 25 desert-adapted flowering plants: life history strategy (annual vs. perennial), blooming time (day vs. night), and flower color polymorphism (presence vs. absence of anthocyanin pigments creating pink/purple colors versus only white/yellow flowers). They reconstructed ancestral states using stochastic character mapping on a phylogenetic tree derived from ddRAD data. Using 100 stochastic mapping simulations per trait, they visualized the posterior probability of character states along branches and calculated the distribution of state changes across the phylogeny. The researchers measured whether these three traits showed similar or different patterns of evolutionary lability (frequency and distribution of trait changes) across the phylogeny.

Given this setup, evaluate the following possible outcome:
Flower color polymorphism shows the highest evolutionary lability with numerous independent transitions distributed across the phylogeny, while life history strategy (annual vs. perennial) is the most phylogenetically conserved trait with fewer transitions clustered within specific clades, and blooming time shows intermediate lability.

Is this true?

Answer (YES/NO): YES